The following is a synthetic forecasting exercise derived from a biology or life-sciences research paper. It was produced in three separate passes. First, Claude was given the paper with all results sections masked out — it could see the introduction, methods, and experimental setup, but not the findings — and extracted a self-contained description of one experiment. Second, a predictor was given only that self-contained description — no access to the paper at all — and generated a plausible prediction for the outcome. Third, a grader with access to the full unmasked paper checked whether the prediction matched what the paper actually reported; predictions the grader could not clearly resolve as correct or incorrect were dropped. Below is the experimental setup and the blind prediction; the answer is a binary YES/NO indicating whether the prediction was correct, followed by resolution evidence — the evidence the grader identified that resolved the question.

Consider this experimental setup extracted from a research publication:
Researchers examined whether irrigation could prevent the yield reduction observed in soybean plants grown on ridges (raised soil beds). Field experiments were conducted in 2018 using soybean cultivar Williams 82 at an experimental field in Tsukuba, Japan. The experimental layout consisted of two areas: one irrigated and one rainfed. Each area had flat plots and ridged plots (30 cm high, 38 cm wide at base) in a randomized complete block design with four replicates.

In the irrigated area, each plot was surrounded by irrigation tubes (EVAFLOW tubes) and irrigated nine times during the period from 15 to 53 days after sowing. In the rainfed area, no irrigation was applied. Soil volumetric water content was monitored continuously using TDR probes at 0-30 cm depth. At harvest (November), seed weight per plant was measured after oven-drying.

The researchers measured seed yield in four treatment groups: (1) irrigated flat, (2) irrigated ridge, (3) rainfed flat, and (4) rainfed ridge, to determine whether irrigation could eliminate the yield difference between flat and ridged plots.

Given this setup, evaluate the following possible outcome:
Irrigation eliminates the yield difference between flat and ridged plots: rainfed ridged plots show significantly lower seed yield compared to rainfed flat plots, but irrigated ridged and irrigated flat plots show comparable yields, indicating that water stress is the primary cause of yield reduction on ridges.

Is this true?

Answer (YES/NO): YES